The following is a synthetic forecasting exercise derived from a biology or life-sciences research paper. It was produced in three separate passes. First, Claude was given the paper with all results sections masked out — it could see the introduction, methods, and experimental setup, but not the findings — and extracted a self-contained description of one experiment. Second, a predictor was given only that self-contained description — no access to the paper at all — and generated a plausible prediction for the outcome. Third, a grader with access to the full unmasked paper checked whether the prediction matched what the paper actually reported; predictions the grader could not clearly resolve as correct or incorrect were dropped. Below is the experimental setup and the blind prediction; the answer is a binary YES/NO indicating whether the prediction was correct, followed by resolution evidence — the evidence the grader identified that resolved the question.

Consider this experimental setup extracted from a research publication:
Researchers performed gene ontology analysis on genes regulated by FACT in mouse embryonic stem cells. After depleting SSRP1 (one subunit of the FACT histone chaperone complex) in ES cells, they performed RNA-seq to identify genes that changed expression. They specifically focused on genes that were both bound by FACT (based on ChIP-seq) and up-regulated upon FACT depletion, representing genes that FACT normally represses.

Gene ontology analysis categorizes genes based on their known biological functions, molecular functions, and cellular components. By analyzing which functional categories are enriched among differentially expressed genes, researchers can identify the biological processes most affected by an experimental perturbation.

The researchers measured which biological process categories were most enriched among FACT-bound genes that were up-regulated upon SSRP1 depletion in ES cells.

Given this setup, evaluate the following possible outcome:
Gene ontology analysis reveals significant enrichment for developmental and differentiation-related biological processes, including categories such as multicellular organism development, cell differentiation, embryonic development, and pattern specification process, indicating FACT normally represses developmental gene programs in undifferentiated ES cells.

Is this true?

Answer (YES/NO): NO